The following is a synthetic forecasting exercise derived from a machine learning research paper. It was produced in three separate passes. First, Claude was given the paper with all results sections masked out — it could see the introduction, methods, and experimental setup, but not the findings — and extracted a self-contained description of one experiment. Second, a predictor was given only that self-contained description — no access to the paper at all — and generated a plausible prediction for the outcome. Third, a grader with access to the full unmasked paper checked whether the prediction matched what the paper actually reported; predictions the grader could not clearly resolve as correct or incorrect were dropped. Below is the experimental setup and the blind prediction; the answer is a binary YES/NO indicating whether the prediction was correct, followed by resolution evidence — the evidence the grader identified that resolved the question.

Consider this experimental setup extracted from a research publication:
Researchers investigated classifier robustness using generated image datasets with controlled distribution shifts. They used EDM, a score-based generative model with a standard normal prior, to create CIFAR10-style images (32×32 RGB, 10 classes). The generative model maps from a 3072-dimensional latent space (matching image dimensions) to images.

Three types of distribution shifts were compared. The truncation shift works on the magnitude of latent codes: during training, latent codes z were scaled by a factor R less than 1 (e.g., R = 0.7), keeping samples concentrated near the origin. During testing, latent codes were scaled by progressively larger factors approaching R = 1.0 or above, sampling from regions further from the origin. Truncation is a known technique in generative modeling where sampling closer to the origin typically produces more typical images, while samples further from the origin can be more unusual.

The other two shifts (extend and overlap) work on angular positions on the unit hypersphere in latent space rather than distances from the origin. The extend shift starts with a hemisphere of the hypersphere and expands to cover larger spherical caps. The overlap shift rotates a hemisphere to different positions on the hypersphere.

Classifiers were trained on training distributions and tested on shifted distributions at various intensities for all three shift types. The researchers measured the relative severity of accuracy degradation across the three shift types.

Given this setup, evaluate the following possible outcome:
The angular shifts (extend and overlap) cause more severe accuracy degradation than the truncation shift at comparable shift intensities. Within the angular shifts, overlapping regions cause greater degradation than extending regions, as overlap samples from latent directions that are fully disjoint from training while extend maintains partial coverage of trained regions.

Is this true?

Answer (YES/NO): NO